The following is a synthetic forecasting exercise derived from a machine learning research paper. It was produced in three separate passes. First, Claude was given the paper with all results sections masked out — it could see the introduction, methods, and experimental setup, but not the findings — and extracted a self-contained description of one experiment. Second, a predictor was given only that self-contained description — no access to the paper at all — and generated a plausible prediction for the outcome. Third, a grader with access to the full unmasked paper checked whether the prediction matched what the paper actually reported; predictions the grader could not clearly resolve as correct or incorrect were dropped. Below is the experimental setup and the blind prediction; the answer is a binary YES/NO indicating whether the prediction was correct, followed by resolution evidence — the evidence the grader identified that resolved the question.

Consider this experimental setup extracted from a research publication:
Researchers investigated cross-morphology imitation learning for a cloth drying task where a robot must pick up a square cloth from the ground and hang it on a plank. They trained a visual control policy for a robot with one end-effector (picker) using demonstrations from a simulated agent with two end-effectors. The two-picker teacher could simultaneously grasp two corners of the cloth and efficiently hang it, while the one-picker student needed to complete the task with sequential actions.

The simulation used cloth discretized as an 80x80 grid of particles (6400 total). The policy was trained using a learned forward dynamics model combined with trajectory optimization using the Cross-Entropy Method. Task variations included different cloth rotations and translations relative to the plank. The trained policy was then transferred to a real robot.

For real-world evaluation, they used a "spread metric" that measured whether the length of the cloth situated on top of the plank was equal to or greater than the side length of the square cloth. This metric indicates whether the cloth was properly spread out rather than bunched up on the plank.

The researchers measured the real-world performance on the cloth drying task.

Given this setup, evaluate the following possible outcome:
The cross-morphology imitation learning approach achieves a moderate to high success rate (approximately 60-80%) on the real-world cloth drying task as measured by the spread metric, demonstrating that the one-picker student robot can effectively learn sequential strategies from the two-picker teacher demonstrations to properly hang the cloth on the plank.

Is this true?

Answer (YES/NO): YES